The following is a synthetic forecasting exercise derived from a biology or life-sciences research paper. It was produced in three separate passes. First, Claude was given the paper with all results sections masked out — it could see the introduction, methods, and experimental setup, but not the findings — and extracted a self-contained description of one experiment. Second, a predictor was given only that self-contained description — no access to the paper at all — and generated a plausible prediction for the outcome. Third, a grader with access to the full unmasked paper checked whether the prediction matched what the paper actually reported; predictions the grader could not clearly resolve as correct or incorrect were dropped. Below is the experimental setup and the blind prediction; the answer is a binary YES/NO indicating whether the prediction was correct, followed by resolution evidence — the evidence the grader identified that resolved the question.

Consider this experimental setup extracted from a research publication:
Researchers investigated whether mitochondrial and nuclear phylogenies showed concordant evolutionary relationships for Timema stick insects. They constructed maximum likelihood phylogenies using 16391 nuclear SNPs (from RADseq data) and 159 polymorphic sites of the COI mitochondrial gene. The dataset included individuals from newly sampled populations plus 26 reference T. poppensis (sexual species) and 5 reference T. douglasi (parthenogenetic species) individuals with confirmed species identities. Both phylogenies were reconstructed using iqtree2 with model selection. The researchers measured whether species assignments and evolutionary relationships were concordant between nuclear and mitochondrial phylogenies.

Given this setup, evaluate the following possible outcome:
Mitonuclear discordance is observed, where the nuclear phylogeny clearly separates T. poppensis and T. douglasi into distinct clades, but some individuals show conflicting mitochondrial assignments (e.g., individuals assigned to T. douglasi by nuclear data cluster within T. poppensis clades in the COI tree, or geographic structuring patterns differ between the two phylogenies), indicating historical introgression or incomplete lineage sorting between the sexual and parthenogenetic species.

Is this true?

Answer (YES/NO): YES